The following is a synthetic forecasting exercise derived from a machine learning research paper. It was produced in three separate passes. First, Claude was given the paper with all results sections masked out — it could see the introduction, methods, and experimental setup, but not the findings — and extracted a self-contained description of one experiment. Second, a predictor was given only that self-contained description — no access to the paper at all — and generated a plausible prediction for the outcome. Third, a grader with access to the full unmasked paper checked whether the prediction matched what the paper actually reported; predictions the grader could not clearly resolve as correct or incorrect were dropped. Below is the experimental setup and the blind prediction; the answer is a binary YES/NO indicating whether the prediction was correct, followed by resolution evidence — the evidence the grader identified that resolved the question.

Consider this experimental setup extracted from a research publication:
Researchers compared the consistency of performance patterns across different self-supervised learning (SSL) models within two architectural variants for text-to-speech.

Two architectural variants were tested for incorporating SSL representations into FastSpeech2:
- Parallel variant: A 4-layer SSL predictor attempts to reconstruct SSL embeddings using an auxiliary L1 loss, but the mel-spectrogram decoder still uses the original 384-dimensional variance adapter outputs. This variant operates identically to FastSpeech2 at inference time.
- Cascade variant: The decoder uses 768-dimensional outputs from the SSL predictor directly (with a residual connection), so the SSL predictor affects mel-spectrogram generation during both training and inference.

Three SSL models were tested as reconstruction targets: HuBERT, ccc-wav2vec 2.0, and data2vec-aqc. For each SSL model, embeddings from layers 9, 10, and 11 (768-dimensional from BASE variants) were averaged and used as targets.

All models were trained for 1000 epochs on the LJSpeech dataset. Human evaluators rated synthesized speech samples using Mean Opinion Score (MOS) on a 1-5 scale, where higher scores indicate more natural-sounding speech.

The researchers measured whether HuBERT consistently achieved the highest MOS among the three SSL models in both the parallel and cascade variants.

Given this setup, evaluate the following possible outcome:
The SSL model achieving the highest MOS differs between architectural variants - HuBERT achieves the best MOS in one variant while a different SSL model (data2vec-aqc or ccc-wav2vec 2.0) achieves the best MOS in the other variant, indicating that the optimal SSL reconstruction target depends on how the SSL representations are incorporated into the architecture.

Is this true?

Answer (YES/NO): NO